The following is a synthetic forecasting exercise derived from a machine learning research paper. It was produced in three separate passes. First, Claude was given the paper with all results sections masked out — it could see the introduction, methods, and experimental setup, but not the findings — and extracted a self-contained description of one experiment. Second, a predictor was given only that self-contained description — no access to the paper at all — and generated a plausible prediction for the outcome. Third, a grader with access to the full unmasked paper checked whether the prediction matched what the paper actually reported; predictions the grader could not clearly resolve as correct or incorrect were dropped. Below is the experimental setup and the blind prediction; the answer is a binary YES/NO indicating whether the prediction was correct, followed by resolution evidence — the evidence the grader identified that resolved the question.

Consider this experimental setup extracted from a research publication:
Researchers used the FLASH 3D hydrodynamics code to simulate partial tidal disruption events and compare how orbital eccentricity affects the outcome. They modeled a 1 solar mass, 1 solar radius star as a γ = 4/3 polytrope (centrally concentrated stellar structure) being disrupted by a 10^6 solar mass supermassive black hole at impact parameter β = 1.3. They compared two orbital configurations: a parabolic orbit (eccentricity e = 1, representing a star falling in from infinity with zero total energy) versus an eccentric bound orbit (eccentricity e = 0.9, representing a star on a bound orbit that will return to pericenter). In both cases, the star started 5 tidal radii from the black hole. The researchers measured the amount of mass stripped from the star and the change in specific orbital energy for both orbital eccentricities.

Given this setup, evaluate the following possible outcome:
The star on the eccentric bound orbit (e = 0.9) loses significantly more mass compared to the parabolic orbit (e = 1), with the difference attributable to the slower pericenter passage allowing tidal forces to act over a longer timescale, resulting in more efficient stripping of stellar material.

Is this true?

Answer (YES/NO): NO